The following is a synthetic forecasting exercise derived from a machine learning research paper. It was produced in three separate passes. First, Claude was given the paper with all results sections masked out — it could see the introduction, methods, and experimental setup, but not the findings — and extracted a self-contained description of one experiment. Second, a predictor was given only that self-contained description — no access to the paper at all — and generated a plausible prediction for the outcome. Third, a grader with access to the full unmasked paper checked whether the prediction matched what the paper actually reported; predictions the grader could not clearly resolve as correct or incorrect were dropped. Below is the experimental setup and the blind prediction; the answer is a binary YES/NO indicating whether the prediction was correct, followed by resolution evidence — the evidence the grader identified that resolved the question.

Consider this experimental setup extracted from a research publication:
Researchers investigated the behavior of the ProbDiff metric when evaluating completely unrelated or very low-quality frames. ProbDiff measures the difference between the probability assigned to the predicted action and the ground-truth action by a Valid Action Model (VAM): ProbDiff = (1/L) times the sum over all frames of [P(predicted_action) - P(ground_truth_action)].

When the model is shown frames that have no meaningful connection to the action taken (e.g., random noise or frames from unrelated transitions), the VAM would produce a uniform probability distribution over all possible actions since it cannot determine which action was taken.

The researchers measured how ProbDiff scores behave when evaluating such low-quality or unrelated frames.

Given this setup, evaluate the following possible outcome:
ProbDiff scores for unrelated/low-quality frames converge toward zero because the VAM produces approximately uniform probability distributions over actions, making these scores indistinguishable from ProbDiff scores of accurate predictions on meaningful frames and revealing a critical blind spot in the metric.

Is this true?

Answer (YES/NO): YES